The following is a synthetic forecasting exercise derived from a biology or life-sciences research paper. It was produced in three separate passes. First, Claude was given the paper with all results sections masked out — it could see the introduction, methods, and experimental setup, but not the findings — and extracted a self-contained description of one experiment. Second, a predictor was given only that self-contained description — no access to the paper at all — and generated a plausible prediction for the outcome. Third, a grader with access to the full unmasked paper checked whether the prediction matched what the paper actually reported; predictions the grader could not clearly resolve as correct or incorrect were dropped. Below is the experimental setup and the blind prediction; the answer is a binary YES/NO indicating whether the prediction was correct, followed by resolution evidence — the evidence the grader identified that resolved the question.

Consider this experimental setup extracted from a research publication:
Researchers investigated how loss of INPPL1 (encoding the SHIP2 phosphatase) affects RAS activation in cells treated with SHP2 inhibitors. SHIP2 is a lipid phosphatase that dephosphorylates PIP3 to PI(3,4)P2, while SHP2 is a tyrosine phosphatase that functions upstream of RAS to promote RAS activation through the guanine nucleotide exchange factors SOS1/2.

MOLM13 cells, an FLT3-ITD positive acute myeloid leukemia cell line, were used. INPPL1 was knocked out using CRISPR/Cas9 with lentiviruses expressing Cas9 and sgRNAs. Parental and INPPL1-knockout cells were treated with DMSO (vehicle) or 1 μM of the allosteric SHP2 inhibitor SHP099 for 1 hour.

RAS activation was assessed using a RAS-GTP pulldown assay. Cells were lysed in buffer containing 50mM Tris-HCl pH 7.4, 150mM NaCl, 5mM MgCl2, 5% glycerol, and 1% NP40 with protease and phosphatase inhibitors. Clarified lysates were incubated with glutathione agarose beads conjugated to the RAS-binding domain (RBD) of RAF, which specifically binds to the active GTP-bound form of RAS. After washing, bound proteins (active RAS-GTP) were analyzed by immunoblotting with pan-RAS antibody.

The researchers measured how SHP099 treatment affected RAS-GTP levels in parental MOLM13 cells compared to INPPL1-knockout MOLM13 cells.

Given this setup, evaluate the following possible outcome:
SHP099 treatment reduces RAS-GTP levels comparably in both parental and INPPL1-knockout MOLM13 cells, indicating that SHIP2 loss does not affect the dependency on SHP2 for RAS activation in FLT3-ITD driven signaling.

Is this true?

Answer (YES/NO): NO